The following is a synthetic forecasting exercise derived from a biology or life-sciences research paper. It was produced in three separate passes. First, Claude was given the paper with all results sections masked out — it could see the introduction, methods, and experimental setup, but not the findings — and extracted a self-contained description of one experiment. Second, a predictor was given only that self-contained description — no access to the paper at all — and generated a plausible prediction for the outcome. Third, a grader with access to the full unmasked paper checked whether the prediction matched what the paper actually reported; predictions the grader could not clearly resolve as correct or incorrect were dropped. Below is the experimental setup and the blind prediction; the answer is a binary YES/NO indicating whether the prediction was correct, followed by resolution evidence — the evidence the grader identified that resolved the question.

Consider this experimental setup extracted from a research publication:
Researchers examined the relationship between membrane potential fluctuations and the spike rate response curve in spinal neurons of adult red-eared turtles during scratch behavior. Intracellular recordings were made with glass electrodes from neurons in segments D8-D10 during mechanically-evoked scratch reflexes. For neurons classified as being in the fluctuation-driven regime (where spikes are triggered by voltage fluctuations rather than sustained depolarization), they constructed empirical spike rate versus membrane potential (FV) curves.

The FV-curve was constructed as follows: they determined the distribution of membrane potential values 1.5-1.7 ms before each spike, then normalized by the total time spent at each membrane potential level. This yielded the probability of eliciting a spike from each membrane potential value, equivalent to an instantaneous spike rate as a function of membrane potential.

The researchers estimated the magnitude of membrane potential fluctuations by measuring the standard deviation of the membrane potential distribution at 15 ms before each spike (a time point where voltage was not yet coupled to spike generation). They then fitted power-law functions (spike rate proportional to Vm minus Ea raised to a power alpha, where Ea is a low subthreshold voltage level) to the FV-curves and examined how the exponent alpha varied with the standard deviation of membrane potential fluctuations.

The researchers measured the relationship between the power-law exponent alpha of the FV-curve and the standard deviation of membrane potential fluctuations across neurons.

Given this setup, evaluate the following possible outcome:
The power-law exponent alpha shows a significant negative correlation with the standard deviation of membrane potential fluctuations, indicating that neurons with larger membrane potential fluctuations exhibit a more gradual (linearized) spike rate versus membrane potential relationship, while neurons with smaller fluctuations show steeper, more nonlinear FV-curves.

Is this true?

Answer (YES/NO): NO